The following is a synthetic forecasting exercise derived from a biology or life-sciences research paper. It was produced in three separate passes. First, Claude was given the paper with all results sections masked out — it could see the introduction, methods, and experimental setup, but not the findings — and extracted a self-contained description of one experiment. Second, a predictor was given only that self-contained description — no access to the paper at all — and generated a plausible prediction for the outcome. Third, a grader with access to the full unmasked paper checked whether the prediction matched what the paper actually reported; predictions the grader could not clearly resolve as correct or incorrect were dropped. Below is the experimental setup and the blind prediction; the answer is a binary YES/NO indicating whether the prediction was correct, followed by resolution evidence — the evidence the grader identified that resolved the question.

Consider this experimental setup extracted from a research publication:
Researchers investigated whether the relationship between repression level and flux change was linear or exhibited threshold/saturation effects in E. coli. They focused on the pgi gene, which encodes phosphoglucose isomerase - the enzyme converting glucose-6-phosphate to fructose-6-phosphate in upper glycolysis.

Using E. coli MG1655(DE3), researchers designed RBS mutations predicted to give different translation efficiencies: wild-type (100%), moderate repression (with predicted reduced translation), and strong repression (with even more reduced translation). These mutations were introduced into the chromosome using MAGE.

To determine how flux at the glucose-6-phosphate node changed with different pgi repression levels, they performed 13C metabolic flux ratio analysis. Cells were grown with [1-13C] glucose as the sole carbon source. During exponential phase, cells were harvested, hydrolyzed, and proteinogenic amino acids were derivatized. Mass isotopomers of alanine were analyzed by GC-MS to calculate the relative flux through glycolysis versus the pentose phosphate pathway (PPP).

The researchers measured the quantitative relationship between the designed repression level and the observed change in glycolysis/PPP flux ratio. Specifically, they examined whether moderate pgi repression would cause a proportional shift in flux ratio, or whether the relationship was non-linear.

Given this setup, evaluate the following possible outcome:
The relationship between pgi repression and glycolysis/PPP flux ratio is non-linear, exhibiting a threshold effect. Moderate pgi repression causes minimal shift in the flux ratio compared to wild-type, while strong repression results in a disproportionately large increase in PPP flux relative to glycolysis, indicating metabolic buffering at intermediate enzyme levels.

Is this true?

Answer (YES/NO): YES